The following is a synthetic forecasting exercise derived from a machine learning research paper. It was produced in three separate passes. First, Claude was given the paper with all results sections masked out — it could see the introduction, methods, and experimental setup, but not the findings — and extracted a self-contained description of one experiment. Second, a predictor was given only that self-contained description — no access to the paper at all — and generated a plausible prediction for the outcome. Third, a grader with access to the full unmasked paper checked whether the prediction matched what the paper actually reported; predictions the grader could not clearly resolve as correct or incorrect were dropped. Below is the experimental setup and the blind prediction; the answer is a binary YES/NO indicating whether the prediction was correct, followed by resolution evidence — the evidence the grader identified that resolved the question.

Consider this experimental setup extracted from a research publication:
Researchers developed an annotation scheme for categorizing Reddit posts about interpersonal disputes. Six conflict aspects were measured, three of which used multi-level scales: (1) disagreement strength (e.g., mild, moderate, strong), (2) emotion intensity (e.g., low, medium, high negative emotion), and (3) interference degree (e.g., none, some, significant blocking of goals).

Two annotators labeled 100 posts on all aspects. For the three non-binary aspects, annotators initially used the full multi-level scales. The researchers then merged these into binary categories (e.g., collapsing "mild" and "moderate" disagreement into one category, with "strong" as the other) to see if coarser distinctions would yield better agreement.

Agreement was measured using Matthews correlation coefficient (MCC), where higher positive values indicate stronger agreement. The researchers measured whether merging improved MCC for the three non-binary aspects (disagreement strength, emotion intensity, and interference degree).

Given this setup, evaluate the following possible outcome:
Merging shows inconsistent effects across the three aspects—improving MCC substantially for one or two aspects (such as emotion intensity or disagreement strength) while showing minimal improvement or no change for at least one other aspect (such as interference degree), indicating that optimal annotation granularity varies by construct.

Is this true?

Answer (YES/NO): NO